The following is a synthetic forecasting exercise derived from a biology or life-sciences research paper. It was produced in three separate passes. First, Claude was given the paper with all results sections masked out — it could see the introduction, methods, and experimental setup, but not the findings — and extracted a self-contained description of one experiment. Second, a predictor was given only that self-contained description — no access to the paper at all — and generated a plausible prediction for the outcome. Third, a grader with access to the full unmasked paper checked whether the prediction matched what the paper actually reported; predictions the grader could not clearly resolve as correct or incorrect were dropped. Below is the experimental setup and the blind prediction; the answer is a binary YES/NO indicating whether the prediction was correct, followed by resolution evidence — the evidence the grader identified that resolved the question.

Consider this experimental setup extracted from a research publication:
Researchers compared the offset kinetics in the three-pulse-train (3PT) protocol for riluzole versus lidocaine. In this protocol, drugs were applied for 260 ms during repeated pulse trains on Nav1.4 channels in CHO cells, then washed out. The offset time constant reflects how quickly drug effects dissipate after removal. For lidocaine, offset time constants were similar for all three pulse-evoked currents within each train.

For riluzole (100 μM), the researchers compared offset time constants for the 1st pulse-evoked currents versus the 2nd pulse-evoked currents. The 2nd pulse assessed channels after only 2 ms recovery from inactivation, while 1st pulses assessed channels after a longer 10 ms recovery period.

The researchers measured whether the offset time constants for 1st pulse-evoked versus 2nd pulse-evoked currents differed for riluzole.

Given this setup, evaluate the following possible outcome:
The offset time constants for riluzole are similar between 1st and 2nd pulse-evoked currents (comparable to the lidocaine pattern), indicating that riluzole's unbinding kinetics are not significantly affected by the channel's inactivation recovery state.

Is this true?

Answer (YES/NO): NO